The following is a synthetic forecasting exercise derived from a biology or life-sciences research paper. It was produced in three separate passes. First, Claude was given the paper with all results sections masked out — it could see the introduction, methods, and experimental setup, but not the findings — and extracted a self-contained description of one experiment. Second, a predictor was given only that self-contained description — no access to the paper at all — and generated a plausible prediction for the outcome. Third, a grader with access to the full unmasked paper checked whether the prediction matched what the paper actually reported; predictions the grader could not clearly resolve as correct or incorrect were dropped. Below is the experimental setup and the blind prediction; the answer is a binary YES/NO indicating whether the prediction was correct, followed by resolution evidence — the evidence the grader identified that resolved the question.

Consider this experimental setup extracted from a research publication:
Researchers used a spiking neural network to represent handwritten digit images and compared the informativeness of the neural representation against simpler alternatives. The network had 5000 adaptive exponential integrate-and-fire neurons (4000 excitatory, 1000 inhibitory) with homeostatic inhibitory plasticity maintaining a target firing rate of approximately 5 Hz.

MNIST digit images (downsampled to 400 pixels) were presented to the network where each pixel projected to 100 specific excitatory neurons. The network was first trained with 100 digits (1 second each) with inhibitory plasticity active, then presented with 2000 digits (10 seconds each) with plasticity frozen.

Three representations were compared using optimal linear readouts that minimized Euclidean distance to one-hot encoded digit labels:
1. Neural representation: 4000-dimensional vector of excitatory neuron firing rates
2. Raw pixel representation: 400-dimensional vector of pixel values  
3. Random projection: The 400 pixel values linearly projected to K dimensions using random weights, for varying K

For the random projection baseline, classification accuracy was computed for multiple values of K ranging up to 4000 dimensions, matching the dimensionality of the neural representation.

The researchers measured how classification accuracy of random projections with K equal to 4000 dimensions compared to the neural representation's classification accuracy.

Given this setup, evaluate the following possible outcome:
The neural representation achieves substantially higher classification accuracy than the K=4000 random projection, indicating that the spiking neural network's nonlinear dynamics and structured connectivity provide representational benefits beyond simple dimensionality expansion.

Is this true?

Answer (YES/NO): YES